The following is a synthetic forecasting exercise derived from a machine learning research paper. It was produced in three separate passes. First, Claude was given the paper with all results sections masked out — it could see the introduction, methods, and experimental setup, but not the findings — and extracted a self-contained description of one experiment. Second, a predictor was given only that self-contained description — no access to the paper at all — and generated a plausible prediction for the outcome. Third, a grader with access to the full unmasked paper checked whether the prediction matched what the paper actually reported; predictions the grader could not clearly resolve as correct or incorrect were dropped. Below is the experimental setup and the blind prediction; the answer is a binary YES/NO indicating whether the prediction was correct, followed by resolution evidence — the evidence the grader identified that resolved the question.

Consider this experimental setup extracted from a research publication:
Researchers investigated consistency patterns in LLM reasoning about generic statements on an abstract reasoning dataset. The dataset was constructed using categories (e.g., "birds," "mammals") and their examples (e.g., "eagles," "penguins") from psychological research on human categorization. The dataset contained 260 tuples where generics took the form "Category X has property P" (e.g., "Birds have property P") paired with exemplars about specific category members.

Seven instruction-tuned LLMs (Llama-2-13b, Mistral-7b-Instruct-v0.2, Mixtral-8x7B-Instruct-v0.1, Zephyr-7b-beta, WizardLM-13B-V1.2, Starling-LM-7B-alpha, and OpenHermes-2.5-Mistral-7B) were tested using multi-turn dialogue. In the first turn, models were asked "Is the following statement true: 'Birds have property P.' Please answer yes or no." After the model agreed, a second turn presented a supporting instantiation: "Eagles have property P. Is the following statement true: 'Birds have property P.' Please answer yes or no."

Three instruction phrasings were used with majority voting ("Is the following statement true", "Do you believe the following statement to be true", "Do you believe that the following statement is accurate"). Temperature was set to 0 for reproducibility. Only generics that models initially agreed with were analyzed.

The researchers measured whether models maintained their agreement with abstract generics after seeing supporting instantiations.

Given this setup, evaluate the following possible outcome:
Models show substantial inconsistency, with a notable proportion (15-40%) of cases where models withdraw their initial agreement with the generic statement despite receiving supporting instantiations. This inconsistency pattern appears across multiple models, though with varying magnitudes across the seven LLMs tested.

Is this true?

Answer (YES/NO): NO